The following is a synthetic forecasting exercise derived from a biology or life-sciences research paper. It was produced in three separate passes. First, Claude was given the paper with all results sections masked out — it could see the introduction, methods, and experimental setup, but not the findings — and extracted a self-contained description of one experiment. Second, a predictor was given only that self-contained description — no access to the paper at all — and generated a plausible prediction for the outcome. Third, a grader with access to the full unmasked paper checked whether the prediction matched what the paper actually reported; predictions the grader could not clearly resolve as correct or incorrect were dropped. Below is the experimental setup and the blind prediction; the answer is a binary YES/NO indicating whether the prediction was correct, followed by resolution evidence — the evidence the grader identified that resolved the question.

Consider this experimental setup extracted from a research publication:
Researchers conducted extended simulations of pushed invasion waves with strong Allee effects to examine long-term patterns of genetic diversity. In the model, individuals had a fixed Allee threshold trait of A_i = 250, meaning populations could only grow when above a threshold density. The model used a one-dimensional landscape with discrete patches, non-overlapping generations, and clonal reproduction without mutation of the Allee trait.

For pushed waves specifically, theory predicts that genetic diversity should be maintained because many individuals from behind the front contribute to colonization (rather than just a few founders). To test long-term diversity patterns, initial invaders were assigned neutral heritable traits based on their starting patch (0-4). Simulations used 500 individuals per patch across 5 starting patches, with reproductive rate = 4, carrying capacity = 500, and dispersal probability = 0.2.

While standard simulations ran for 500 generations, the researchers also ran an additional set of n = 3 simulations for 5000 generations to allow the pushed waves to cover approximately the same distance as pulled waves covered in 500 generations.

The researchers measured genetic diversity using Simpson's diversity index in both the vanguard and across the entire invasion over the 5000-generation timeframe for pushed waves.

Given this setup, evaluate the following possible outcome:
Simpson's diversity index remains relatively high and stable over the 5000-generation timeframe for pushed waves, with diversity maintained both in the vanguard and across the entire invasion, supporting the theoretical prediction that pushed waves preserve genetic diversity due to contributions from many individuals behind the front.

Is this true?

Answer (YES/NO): NO